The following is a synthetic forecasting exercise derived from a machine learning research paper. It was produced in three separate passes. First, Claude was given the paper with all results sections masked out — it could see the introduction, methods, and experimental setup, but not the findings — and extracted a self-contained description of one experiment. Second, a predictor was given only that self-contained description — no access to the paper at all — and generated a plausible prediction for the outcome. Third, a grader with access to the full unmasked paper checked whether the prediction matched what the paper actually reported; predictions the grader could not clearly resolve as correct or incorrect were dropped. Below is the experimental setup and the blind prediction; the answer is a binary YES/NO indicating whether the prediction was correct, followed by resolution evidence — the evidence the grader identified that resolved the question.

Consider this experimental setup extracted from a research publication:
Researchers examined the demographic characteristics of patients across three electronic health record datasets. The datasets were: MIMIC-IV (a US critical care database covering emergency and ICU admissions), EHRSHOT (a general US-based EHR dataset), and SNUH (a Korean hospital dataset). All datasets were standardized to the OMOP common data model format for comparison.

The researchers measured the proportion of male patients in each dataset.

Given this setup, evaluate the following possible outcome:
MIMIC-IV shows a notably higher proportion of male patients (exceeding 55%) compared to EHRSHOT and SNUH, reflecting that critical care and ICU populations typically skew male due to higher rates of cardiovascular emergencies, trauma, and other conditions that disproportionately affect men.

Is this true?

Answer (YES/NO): YES